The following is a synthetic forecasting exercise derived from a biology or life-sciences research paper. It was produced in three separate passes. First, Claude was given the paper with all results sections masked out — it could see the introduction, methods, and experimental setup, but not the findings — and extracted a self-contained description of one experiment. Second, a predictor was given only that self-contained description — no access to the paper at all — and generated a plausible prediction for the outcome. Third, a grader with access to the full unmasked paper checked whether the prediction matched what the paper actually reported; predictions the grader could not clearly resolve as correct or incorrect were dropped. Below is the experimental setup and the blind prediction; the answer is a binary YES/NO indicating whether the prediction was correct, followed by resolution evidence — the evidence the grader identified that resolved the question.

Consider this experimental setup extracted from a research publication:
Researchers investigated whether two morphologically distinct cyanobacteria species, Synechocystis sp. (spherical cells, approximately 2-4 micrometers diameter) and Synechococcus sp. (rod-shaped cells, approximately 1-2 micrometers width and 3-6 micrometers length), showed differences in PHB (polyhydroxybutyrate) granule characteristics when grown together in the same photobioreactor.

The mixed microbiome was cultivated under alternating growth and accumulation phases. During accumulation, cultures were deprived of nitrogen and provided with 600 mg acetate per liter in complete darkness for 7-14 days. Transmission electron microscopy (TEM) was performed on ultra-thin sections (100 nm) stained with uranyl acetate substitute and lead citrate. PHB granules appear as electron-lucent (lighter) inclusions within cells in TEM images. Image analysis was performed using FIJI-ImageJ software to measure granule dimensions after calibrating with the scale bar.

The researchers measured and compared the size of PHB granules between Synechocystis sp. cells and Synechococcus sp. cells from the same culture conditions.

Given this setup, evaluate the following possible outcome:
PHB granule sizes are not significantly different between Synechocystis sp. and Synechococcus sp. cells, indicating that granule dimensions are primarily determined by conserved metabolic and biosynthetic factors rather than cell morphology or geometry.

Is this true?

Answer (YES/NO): NO